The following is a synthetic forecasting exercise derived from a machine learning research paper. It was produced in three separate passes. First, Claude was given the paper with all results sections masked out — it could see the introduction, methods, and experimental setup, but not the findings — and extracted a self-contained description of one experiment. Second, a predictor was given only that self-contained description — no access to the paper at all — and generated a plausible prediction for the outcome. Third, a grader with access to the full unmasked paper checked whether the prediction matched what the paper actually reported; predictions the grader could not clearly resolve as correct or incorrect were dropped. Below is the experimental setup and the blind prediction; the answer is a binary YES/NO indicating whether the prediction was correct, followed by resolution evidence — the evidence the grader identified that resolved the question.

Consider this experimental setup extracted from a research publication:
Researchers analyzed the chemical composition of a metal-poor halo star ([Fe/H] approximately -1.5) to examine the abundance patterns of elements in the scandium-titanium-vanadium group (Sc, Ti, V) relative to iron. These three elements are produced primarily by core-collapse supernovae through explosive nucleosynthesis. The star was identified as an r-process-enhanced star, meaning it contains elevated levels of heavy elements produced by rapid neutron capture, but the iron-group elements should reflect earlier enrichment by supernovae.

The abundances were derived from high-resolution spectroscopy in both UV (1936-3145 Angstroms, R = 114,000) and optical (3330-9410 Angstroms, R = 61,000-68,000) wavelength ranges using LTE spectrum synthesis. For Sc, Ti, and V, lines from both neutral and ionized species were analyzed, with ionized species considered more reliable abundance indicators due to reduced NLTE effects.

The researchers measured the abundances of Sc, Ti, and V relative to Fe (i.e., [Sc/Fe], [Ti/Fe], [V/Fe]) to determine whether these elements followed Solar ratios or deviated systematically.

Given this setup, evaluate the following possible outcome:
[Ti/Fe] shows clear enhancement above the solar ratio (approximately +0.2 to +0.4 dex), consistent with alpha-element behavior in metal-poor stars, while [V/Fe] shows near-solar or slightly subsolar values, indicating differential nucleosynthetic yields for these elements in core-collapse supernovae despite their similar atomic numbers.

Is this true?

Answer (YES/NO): NO